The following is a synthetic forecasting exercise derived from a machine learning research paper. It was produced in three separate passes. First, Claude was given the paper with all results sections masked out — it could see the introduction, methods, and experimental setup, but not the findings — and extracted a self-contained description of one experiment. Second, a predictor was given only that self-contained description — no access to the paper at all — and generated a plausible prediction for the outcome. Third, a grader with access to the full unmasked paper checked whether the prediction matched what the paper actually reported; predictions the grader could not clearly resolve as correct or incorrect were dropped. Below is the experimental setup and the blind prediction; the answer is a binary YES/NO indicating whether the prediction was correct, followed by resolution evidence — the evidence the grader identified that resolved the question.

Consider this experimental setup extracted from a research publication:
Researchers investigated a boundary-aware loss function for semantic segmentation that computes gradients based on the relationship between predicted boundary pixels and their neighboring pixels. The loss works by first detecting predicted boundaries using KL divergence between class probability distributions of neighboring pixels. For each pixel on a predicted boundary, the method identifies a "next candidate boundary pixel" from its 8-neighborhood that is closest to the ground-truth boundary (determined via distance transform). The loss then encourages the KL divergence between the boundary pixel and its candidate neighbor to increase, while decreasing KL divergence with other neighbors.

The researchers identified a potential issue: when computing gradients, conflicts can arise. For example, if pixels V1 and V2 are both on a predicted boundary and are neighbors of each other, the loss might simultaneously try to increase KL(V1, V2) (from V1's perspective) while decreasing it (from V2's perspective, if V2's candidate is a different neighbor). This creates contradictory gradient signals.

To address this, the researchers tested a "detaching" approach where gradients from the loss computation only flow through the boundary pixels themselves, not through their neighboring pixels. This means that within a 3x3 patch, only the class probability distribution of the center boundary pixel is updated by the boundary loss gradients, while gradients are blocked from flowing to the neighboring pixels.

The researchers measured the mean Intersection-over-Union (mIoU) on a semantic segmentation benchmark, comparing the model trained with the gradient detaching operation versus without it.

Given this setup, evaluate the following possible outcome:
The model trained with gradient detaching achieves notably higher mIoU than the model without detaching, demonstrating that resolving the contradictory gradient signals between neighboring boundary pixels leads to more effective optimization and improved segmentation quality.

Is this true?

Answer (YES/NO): YES